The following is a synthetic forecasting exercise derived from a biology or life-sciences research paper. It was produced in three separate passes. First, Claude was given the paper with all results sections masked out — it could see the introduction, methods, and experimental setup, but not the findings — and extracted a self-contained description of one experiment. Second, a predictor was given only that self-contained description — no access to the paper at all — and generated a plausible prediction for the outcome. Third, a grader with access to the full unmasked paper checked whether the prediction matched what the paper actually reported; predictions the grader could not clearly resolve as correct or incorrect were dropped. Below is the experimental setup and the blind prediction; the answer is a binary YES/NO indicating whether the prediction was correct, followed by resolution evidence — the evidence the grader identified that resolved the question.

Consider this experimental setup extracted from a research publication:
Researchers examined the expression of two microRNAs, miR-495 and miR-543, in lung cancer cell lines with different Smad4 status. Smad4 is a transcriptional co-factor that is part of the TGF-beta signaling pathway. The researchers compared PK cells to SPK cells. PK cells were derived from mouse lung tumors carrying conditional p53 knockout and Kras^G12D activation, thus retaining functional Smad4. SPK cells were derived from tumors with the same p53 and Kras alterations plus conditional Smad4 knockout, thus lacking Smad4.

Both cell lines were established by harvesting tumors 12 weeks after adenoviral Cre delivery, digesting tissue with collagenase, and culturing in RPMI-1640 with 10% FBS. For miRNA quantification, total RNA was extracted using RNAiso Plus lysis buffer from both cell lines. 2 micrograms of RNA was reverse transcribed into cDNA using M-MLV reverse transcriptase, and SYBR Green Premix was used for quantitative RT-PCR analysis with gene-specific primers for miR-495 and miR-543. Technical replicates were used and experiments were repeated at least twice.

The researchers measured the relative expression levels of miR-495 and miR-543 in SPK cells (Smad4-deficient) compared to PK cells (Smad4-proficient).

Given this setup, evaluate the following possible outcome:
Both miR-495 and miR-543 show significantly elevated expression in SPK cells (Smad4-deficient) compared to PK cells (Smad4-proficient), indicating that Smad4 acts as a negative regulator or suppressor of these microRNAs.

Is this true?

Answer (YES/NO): NO